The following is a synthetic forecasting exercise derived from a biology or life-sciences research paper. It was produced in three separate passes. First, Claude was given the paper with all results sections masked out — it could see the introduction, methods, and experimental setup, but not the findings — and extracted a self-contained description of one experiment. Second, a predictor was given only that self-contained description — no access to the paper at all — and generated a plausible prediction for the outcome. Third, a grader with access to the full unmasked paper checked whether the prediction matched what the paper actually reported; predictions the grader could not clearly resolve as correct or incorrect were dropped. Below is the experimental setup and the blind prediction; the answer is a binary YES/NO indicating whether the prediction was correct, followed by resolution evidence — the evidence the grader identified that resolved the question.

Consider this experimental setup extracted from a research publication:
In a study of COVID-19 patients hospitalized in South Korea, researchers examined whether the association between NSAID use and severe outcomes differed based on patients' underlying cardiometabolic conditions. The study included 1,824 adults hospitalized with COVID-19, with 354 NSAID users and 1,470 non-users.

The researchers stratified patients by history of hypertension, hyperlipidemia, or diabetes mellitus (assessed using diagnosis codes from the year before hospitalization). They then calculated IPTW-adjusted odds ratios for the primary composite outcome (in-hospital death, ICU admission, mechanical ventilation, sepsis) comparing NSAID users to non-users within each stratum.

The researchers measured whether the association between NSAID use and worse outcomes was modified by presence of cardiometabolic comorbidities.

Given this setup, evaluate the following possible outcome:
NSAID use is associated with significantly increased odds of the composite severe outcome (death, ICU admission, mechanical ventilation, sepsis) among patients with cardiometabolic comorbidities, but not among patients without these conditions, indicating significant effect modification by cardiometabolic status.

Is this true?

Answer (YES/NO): NO